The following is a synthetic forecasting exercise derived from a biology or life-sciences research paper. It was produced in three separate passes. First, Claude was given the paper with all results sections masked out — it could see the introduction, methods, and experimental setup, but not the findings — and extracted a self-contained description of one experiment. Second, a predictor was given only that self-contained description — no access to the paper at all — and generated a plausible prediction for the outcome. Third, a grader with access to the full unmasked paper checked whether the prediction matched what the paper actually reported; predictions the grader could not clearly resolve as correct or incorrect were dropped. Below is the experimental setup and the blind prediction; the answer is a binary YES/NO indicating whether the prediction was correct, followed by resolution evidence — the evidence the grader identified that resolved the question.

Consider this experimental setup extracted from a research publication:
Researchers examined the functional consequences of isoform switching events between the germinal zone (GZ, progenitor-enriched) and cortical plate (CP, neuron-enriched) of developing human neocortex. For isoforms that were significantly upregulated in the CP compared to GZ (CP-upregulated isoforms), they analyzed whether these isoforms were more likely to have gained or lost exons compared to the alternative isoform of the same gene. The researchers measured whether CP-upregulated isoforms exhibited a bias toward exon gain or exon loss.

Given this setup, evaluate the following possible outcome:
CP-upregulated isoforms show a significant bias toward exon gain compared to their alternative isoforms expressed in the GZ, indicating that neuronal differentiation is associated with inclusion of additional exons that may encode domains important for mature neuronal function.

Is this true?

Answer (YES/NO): YES